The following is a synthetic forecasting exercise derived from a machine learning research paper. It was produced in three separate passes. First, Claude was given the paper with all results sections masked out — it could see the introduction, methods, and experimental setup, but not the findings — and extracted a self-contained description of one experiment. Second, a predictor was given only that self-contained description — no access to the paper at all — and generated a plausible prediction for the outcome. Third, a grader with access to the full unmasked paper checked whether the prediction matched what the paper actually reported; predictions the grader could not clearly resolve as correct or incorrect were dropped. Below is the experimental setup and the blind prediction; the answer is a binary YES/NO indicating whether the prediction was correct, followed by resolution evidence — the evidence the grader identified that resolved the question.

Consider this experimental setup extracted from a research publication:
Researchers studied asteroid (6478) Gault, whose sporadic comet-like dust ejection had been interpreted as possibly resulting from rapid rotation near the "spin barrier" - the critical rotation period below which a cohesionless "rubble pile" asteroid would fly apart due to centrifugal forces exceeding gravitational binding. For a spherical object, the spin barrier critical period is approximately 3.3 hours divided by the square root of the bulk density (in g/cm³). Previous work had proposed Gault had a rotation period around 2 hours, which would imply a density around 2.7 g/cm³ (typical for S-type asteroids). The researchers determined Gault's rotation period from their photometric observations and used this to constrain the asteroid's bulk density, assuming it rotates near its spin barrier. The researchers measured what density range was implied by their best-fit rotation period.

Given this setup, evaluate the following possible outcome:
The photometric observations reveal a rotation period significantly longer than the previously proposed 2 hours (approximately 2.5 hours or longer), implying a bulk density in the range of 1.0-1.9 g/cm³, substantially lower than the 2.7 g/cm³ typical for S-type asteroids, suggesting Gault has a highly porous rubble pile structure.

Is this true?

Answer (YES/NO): YES